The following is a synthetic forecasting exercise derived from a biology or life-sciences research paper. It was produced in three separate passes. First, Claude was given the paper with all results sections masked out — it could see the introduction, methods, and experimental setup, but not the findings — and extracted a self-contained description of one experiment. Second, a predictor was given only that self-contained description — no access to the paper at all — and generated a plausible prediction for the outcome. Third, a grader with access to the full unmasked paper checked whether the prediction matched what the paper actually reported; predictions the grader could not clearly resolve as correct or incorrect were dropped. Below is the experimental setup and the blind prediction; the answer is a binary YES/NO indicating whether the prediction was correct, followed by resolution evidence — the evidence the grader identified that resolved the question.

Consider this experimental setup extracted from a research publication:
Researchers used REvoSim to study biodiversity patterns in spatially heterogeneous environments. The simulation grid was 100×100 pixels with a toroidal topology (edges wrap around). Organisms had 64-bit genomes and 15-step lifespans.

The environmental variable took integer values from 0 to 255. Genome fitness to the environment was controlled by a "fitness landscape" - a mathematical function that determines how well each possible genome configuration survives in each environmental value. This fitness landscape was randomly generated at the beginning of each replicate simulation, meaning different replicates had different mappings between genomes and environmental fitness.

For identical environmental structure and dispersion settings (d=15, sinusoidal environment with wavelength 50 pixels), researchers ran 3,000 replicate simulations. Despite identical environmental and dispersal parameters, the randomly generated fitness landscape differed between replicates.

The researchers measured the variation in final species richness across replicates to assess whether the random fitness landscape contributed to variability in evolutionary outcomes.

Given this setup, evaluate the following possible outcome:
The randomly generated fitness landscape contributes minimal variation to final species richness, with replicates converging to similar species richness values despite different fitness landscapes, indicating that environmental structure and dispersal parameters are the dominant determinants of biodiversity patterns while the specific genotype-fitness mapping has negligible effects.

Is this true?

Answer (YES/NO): NO